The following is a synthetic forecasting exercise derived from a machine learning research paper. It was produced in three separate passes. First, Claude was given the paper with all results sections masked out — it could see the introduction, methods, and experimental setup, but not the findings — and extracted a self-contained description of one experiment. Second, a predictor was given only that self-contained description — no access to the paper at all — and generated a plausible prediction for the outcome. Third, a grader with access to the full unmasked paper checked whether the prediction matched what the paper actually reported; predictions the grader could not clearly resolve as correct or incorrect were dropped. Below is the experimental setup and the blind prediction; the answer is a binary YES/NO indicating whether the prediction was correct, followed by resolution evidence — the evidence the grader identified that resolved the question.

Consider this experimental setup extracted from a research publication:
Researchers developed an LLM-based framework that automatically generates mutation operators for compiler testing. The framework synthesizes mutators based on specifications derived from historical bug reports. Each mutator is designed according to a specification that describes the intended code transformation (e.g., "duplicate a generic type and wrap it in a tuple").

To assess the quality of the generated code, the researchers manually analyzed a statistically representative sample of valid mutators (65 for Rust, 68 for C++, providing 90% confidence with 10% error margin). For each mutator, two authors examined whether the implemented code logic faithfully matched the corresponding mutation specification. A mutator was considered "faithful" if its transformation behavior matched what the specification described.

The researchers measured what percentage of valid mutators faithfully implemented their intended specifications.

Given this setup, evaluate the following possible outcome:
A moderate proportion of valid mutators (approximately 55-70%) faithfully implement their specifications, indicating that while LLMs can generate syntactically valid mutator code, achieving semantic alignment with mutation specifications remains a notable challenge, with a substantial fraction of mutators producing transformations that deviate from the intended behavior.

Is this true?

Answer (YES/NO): NO